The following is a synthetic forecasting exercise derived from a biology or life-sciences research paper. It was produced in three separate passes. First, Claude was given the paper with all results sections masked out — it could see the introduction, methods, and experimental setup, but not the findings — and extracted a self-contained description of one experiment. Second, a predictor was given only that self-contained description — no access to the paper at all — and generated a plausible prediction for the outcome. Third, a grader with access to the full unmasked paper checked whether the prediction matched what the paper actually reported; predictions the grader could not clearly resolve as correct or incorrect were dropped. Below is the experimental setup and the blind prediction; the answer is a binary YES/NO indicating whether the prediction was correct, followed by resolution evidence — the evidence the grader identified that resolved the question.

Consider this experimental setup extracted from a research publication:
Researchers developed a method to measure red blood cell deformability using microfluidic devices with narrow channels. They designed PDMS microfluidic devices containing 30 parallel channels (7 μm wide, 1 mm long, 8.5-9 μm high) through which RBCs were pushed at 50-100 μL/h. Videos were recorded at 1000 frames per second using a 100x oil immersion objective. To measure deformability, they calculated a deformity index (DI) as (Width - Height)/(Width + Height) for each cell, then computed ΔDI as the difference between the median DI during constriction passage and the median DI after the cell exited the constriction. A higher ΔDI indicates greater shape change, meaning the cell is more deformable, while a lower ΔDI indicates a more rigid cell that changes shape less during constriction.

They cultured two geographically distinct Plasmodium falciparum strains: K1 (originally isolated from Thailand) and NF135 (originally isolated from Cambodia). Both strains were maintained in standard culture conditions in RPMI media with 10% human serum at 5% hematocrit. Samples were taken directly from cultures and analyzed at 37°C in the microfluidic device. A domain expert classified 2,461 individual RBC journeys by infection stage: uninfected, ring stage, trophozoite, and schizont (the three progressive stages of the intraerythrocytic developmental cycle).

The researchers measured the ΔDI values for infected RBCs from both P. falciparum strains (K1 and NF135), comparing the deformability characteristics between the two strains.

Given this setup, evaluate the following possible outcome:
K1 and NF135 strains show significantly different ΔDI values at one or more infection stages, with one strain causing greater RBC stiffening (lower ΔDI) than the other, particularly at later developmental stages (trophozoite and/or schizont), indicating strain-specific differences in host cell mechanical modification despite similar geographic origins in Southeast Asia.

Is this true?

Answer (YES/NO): NO